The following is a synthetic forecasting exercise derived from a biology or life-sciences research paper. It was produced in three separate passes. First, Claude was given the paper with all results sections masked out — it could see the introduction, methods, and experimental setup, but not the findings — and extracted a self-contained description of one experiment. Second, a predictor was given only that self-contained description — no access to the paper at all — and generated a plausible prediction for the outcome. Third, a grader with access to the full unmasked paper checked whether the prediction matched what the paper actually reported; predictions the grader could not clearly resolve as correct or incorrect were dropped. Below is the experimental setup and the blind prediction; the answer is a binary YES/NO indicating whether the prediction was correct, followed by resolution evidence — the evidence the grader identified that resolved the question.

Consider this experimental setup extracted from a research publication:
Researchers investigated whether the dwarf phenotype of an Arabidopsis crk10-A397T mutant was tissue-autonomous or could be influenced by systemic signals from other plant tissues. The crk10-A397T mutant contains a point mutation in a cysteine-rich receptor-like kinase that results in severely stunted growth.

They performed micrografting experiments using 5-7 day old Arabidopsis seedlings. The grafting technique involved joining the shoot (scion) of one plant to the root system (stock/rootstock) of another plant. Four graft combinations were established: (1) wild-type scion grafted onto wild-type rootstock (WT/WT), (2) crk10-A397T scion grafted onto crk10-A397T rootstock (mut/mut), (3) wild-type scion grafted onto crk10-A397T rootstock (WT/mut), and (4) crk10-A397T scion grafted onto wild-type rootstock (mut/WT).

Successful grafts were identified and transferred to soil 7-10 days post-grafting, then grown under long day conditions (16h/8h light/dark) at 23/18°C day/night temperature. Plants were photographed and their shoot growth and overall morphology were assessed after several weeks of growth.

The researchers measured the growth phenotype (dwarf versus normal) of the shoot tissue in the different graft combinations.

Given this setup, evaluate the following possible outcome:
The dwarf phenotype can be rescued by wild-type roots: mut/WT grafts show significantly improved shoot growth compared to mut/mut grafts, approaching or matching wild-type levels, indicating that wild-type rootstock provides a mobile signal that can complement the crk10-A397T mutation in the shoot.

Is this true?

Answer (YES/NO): YES